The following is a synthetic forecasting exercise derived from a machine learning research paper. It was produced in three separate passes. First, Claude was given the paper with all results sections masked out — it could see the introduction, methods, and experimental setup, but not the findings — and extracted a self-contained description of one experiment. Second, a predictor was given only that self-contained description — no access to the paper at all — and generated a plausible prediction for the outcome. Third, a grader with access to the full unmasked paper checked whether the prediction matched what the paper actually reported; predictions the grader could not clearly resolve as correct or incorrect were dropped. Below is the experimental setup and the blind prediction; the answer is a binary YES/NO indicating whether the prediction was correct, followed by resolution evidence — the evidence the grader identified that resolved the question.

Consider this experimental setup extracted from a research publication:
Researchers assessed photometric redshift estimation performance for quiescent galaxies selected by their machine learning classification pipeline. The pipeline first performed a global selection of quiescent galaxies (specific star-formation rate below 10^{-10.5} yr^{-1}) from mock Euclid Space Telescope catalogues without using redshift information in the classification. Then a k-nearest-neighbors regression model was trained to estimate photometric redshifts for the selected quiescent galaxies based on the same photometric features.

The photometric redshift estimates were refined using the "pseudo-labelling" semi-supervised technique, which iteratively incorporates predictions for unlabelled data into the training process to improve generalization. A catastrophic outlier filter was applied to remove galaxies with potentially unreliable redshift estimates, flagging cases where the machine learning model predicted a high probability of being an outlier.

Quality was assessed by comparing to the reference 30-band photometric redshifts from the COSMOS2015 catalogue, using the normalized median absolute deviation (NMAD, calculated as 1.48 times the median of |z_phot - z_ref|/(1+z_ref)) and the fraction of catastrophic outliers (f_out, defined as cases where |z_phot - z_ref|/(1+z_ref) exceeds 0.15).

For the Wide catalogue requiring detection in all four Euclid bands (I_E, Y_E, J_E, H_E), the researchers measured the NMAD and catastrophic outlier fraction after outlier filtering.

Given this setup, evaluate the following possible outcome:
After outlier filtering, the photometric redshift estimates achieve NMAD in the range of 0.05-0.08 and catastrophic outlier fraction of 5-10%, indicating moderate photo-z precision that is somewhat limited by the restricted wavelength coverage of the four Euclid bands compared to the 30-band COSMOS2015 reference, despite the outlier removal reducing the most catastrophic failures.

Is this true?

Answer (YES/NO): NO